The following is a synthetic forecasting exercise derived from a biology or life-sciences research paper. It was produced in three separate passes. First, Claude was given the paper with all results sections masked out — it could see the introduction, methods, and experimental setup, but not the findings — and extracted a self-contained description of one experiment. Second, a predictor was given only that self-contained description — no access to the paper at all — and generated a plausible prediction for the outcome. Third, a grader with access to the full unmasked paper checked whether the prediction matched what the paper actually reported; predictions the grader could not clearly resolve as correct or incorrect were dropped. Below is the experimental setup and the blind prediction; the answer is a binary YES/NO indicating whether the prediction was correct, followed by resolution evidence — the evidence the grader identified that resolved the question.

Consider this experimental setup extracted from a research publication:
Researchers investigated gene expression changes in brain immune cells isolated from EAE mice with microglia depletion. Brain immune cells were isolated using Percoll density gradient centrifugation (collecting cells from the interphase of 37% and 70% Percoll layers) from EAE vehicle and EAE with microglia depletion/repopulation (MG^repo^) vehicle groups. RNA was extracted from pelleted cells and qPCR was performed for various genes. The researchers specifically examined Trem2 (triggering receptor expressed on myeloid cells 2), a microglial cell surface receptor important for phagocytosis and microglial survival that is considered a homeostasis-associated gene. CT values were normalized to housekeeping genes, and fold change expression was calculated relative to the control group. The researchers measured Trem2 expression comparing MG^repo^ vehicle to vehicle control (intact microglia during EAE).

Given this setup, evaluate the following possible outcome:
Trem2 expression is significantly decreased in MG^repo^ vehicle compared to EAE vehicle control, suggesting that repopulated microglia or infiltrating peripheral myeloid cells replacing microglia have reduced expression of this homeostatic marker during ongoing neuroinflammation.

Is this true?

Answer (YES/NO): NO